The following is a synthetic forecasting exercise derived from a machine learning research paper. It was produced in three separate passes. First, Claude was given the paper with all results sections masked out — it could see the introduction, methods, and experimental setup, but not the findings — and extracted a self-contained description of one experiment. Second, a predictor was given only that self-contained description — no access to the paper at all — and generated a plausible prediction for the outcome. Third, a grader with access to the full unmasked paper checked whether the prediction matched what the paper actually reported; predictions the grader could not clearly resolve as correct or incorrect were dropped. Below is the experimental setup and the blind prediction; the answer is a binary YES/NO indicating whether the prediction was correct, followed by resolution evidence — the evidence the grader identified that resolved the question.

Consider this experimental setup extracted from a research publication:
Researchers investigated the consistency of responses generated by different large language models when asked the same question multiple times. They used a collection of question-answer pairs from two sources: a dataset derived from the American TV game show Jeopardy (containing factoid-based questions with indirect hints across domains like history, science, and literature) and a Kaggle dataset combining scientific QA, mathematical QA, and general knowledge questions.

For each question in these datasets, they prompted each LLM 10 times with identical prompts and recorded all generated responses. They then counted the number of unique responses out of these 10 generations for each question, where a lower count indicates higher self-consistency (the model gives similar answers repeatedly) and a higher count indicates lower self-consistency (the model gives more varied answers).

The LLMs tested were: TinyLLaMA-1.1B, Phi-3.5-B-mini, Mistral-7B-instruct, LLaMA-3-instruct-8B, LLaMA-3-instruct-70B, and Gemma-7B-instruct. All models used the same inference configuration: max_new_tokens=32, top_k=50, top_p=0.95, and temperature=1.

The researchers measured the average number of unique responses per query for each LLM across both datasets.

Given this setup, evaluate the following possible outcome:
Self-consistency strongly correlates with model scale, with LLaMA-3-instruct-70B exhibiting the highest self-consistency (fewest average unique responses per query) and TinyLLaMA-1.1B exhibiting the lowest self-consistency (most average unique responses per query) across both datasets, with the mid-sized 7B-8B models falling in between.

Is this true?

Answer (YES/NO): NO